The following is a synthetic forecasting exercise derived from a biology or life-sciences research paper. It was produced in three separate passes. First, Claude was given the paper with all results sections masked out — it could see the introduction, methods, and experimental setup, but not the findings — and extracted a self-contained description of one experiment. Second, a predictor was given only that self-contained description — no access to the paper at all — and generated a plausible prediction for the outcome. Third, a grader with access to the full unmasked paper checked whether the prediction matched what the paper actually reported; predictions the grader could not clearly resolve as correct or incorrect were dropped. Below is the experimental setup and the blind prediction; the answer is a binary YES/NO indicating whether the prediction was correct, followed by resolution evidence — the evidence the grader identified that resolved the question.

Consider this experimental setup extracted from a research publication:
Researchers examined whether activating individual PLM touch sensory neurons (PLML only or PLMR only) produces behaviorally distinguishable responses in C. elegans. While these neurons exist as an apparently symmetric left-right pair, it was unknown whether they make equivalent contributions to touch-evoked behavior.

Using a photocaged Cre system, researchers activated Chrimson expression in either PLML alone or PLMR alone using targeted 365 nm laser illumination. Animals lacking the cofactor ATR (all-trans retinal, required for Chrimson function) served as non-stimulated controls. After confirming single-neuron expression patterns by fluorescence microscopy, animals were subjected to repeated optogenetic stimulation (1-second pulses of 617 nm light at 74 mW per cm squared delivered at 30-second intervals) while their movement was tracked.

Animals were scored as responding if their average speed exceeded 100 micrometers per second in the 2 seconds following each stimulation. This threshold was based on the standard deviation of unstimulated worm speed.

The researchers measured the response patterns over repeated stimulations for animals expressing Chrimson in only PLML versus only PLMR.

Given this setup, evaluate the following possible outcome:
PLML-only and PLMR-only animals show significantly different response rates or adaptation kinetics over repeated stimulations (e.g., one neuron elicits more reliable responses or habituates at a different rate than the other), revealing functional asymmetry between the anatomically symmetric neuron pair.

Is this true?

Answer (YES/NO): NO